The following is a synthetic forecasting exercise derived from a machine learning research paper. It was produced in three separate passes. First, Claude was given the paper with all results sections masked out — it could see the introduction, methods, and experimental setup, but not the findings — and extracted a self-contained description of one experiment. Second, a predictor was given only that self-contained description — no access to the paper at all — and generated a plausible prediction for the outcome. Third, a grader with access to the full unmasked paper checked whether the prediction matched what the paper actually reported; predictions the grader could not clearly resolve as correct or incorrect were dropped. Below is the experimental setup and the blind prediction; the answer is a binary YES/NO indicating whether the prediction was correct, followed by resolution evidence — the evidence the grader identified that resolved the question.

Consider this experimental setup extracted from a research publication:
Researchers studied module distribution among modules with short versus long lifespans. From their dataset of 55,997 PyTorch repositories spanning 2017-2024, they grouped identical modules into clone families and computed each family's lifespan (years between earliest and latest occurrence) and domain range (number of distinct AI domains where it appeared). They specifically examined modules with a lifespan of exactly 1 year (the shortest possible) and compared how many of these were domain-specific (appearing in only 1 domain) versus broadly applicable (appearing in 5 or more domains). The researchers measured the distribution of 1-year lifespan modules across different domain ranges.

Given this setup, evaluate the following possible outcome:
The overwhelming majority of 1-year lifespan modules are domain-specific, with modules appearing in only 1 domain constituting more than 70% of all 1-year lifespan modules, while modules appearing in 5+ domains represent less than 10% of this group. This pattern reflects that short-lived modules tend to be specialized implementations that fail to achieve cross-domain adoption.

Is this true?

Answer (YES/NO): YES